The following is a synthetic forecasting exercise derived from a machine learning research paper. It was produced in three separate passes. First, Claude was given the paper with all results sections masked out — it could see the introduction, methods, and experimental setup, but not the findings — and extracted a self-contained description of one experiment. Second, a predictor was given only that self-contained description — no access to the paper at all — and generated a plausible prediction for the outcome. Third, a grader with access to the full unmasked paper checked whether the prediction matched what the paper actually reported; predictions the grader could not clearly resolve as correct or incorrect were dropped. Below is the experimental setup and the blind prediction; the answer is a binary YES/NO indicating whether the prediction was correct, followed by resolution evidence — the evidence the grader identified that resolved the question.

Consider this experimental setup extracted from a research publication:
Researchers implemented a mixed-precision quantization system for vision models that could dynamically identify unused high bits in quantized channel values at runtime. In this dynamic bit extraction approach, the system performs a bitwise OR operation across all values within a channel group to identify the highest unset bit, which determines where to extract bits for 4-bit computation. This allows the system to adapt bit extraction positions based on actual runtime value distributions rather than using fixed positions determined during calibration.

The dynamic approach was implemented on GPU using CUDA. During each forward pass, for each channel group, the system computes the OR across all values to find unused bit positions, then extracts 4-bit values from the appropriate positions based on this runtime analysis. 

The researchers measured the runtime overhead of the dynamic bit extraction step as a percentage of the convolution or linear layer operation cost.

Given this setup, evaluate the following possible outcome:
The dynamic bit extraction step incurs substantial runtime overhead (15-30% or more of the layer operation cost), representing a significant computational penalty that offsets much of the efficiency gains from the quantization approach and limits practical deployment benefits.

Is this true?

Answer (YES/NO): NO